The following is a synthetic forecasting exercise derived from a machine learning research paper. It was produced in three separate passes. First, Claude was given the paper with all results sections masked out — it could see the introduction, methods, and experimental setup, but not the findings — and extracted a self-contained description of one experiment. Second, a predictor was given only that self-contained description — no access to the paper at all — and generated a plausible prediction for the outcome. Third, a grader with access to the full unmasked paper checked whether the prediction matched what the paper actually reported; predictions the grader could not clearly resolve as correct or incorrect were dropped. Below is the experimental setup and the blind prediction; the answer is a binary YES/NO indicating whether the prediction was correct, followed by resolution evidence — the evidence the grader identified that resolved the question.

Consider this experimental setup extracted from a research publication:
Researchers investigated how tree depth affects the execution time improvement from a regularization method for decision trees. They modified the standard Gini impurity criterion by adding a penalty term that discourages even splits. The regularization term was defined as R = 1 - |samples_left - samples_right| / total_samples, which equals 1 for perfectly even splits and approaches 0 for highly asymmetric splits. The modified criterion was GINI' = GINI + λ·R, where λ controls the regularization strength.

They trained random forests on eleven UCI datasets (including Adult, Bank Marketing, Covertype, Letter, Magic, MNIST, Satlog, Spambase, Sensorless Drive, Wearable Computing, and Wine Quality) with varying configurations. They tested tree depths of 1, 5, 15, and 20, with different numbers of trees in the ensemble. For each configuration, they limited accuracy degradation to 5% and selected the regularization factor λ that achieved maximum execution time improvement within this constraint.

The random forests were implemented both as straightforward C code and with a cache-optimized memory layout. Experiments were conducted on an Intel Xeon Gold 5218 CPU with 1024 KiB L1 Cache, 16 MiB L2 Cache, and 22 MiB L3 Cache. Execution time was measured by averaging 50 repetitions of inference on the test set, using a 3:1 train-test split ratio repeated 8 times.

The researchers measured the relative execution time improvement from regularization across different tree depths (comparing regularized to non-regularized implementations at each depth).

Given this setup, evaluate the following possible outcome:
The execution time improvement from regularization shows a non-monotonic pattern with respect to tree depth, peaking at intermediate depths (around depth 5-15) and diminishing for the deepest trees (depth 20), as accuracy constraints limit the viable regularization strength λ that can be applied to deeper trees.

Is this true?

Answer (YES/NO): NO